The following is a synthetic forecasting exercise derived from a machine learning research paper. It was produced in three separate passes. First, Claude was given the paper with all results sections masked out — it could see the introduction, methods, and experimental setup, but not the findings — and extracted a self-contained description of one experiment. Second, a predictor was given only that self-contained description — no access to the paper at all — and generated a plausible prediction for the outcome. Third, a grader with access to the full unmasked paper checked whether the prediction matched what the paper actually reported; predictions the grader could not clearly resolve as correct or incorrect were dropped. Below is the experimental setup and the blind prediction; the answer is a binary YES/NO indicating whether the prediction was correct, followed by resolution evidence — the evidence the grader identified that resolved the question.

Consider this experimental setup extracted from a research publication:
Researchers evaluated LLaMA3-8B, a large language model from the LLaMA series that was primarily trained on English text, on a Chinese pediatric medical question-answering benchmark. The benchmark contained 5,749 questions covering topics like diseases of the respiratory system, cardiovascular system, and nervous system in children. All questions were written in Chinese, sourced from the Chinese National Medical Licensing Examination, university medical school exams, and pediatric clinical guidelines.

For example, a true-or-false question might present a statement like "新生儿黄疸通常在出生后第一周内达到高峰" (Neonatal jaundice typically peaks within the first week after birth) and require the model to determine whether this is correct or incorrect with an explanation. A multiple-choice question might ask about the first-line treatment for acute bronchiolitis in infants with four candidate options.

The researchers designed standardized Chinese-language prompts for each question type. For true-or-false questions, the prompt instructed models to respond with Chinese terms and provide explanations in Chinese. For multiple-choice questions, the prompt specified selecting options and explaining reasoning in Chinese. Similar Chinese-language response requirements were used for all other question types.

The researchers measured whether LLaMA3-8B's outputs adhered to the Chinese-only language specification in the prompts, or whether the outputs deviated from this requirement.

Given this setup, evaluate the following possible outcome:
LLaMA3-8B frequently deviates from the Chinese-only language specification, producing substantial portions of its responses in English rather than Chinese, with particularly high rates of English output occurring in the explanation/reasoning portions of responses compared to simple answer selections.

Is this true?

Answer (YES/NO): NO